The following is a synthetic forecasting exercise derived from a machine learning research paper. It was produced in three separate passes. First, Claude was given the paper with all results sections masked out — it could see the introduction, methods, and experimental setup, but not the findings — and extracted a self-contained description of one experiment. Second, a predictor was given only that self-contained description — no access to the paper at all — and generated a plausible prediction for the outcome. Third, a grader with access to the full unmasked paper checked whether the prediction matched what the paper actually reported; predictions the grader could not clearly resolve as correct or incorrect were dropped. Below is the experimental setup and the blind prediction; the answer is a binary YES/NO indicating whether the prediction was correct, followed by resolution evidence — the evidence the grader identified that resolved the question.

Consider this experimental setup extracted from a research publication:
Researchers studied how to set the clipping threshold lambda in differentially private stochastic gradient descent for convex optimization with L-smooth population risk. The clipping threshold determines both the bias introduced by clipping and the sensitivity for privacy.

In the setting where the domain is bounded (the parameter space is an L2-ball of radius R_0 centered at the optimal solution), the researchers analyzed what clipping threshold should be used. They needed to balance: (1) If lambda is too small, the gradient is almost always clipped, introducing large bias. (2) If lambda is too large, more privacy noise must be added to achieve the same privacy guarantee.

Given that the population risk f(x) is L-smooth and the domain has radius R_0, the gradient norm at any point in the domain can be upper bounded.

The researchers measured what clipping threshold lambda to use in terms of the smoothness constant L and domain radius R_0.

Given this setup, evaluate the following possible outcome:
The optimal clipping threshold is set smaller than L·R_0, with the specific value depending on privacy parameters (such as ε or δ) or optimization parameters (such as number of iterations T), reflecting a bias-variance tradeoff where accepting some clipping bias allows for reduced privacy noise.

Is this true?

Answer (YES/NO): NO